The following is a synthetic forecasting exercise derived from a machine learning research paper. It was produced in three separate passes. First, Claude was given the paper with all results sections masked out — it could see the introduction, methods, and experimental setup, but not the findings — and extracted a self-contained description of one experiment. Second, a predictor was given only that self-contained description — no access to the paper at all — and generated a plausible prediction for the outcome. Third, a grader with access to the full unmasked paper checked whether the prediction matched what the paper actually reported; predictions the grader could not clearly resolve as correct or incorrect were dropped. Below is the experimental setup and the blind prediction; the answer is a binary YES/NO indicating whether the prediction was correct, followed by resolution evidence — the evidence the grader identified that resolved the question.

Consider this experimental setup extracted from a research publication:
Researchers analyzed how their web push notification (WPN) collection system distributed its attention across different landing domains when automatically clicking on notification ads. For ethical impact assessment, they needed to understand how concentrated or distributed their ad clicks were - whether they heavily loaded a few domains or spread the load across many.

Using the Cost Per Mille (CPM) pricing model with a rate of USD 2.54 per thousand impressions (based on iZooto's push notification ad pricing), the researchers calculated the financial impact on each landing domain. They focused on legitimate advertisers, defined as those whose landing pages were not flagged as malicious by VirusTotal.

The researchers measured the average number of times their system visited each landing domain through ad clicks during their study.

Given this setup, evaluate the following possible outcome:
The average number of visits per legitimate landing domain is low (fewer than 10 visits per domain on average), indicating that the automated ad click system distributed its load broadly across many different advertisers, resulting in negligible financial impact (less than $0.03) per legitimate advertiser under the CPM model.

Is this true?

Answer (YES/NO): NO